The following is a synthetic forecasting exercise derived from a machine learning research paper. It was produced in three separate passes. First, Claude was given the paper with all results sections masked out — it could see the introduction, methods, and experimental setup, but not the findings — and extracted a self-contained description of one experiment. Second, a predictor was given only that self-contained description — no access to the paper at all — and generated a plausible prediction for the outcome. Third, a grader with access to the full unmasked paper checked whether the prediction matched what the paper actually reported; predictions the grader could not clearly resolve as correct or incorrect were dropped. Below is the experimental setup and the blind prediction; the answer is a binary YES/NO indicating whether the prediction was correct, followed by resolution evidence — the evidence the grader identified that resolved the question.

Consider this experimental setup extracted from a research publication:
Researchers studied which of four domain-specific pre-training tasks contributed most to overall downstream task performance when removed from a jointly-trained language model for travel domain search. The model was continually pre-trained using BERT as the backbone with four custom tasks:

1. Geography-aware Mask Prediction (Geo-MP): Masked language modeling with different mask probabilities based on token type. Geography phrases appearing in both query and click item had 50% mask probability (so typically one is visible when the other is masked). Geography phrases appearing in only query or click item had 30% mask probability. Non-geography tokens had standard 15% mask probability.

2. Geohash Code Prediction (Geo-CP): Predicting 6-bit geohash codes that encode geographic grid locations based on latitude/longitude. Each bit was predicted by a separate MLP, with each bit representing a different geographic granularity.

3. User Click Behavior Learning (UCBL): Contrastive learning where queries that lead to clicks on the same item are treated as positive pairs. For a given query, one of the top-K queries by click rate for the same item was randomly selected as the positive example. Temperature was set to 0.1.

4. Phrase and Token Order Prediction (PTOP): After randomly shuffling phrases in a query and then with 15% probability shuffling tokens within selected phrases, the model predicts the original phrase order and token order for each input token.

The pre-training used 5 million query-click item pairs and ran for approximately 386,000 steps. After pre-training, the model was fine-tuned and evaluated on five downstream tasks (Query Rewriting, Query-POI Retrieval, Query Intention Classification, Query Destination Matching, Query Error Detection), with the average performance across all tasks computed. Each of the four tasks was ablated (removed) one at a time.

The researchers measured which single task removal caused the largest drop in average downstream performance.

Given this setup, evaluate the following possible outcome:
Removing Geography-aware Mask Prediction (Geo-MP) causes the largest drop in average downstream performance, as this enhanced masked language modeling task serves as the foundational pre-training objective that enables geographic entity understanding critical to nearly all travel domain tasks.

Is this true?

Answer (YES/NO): NO